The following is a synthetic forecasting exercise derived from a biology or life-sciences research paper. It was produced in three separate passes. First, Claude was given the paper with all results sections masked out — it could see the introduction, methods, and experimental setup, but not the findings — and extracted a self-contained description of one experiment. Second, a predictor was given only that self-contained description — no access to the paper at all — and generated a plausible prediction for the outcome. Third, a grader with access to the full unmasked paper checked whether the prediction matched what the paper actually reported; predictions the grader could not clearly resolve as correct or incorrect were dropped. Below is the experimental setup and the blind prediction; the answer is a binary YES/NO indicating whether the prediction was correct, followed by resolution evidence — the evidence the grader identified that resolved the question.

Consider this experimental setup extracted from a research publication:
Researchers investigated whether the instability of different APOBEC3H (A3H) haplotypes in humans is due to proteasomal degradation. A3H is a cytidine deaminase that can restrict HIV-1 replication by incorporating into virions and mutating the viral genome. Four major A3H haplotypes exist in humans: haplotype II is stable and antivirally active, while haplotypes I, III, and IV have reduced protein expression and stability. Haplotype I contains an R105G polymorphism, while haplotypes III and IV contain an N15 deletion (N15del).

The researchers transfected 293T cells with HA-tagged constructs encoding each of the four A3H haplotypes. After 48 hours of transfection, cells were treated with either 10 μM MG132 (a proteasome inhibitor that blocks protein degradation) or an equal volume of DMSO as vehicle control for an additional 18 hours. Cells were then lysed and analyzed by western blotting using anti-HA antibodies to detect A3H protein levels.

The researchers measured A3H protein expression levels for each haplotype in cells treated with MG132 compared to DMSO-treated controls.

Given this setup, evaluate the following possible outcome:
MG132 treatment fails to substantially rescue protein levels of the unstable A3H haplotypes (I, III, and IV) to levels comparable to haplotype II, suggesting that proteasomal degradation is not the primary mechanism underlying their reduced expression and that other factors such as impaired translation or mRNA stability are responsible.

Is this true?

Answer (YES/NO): NO